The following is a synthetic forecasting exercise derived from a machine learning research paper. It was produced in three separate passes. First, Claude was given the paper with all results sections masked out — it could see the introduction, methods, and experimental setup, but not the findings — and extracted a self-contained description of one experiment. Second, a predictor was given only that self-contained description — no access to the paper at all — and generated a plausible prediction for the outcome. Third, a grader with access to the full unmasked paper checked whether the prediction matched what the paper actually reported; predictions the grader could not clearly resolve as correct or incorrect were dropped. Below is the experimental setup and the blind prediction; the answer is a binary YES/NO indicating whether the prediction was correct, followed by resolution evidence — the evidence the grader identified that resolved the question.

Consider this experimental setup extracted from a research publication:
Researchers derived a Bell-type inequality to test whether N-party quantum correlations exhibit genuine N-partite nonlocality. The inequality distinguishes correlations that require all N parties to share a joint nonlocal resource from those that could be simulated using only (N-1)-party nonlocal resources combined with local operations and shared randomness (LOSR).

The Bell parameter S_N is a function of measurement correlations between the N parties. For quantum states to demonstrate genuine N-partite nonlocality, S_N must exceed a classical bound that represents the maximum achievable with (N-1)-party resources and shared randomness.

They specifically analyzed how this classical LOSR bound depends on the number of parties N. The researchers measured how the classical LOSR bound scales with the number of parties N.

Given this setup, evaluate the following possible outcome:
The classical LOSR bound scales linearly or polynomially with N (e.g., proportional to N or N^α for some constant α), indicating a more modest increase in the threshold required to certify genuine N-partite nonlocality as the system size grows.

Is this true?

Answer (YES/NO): YES